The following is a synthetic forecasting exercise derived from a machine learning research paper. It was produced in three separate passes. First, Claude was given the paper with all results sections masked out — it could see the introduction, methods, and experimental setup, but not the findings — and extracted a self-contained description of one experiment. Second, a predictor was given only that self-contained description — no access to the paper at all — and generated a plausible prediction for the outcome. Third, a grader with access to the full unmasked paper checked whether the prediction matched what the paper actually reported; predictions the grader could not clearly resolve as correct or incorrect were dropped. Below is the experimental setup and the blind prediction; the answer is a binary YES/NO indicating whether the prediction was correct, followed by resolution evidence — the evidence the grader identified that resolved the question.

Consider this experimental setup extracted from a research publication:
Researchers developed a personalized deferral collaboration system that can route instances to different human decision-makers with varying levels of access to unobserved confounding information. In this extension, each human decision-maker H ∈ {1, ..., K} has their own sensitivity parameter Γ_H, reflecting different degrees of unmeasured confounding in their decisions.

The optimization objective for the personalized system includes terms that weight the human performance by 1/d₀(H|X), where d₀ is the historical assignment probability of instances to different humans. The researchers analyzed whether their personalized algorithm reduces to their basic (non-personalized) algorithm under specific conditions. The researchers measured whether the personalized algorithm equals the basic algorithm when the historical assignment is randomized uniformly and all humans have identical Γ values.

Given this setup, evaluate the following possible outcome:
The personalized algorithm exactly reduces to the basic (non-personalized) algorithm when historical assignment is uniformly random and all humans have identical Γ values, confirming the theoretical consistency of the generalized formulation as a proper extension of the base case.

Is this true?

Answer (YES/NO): YES